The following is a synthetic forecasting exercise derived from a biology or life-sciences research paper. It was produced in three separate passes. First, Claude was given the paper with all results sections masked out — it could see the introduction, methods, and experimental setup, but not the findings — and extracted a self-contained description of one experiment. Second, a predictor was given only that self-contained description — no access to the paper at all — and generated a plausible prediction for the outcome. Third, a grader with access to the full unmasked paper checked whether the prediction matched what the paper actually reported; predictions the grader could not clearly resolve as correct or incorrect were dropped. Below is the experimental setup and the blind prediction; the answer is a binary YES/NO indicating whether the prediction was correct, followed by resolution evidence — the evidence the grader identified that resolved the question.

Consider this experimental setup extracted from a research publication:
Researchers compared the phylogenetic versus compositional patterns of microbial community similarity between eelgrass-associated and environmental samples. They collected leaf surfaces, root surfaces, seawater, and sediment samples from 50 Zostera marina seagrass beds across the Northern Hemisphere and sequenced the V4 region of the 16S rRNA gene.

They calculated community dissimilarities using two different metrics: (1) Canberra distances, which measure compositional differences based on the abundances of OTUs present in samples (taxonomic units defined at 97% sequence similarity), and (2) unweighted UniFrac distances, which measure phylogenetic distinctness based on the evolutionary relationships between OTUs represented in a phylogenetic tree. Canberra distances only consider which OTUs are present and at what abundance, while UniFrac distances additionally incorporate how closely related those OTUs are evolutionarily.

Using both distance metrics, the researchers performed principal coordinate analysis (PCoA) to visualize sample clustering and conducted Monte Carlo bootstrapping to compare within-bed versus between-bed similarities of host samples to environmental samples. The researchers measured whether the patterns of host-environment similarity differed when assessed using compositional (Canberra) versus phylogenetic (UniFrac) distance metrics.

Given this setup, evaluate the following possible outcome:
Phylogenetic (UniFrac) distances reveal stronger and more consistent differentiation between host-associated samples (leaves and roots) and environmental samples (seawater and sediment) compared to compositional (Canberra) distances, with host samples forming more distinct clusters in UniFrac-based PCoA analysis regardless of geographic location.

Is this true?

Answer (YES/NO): NO